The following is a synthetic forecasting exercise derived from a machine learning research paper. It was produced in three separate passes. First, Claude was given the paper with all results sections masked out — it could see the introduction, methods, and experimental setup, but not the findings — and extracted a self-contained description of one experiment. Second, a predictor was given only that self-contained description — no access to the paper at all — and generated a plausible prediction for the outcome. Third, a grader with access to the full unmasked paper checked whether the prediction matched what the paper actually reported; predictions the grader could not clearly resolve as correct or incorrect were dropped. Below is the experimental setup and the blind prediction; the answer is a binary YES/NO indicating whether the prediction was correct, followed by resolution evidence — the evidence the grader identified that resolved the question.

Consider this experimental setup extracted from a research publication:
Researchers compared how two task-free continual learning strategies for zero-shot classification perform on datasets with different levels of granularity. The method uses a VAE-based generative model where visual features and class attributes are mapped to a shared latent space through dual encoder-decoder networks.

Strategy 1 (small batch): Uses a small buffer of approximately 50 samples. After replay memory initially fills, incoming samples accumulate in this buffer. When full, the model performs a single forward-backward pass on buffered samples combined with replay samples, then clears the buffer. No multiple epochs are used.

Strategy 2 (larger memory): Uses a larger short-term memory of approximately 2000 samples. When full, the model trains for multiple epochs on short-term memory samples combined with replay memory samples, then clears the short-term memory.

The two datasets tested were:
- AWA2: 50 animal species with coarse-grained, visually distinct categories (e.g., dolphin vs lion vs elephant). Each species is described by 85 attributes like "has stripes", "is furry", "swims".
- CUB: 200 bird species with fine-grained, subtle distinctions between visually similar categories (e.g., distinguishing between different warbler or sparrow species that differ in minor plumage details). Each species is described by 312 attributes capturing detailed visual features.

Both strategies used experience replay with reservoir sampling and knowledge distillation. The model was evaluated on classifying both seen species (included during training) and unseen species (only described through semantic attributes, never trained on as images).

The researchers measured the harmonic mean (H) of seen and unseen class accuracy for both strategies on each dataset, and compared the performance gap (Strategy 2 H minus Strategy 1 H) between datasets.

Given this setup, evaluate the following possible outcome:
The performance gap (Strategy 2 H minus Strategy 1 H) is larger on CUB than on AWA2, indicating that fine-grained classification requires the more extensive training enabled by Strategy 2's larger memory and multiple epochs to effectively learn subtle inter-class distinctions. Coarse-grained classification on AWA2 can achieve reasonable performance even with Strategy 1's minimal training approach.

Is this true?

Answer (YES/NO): NO